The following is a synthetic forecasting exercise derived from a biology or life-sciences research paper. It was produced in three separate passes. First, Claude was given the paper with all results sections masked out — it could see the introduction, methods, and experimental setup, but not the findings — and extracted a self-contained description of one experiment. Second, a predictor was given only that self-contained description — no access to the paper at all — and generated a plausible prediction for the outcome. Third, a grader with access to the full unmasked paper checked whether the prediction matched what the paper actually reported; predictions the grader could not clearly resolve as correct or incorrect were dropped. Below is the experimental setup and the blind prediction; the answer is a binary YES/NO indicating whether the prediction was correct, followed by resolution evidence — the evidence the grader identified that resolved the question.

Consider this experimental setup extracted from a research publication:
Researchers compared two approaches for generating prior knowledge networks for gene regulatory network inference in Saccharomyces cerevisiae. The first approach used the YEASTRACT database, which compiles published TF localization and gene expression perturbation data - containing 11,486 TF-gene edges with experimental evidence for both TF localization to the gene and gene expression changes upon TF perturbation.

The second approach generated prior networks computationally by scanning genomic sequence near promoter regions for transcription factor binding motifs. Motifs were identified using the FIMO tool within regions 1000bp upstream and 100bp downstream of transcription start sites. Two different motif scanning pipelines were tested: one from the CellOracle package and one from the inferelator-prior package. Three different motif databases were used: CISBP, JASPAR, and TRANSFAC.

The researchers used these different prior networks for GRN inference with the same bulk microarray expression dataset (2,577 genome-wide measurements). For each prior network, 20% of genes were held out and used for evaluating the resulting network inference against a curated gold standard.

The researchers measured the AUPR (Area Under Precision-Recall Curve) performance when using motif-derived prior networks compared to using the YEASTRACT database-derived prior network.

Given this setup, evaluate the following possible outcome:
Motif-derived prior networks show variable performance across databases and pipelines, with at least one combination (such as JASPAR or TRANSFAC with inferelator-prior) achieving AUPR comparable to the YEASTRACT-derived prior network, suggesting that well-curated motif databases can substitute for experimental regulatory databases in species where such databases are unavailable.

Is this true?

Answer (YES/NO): NO